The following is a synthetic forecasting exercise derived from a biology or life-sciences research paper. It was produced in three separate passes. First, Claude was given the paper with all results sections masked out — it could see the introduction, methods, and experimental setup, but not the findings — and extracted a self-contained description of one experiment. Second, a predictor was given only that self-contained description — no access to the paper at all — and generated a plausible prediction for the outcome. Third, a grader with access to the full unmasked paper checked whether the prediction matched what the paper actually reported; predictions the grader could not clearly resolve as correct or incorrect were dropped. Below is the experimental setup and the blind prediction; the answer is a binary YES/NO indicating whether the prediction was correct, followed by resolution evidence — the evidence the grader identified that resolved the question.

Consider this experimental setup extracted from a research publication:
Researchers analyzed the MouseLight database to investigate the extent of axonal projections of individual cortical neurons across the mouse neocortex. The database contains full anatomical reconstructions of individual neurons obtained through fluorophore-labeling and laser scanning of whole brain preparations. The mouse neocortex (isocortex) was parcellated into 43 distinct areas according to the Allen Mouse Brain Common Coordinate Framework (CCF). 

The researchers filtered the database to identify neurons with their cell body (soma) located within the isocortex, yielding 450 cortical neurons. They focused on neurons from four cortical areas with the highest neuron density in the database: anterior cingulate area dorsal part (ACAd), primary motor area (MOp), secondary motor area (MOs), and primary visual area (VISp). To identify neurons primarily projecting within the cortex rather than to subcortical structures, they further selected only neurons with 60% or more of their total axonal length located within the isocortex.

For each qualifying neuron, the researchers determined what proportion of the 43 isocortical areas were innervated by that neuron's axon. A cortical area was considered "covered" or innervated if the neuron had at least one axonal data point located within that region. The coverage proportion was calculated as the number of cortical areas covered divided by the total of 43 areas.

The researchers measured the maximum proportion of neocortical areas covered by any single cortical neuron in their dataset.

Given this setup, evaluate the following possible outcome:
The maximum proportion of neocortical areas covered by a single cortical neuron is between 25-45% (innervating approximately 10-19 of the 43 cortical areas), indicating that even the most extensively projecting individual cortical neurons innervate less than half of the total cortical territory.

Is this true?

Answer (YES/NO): NO